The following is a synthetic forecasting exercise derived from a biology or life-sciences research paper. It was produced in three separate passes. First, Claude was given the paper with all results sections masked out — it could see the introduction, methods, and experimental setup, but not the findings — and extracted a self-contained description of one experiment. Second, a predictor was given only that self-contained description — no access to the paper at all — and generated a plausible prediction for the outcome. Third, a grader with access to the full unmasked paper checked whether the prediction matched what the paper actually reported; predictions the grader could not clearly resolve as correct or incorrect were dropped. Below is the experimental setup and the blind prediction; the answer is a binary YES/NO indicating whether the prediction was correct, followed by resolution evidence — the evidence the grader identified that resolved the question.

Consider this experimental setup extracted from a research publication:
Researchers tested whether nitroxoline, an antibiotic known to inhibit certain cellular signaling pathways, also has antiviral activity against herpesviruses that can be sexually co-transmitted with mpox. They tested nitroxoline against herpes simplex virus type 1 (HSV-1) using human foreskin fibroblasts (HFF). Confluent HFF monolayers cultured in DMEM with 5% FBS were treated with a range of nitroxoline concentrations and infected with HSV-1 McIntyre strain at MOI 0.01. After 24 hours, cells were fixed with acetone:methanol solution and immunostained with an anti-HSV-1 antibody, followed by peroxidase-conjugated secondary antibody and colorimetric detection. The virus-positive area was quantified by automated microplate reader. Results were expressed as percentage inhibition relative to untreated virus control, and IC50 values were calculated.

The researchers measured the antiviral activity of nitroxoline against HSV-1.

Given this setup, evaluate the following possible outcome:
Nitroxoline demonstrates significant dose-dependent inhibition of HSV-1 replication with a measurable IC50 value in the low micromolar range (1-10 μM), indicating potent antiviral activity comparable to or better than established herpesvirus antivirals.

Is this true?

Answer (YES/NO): NO